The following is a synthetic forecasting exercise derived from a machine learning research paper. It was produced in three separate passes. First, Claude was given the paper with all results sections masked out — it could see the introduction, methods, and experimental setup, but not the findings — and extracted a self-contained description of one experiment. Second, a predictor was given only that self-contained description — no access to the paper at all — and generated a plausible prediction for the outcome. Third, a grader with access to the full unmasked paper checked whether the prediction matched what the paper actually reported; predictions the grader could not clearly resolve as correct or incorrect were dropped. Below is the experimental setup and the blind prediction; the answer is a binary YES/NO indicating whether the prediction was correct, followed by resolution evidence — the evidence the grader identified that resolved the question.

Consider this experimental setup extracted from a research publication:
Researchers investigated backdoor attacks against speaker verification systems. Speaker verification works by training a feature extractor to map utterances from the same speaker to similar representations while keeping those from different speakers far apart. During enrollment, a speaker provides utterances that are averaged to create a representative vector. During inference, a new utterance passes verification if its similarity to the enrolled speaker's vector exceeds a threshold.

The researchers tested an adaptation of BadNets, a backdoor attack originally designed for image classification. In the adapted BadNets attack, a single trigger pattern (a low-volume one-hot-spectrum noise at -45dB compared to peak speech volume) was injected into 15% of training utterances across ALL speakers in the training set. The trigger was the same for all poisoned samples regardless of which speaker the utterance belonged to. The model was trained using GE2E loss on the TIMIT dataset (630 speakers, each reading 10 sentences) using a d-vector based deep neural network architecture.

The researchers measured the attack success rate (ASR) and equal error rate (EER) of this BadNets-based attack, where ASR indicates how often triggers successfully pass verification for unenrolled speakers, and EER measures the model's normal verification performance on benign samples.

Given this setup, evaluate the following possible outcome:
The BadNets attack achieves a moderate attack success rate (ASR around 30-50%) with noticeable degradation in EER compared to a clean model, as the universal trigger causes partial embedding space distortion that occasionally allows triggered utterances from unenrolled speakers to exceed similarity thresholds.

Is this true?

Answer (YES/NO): NO